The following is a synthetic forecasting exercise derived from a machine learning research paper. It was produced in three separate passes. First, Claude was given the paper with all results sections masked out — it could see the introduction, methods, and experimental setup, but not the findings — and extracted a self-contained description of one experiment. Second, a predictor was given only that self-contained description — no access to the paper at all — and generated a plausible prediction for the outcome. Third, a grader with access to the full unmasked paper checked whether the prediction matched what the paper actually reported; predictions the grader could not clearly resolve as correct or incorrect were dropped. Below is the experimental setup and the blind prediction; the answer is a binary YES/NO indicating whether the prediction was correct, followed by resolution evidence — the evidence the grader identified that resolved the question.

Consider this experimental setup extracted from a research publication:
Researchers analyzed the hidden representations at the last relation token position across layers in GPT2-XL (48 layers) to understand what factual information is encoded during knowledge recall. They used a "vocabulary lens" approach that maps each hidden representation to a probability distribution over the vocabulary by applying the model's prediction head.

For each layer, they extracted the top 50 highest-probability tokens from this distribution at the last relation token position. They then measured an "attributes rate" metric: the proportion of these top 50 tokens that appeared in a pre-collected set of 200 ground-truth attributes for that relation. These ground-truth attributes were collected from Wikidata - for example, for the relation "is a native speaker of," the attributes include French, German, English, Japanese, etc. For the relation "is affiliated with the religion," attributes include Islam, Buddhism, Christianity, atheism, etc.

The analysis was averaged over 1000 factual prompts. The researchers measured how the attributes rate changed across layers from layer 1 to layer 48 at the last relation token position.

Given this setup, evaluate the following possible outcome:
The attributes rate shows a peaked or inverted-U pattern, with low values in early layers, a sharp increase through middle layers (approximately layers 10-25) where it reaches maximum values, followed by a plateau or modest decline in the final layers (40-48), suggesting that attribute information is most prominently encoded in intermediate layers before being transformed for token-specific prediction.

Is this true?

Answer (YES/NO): NO